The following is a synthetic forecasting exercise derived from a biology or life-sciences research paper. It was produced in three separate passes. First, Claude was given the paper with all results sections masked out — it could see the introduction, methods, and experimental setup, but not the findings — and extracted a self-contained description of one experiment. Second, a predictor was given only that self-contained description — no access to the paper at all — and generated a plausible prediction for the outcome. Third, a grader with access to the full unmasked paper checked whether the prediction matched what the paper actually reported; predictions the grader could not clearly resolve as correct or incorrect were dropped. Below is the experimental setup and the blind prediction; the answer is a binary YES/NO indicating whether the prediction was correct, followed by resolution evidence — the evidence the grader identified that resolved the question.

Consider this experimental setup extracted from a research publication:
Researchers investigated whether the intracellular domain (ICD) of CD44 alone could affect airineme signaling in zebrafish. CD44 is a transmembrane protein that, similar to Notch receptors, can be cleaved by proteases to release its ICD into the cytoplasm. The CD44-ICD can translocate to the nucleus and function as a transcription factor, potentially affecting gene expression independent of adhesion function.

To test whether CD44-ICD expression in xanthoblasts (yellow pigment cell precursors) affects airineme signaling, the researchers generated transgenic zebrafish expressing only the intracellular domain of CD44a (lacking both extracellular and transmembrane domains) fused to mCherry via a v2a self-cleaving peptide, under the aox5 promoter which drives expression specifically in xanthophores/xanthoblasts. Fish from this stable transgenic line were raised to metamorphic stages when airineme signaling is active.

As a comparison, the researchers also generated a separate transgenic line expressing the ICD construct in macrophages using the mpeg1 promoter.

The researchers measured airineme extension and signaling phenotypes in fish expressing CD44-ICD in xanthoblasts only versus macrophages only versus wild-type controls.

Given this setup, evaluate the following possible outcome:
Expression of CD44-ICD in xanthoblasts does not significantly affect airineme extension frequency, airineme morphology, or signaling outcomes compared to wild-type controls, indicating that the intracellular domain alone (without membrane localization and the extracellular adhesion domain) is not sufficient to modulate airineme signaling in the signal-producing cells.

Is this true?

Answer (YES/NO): YES